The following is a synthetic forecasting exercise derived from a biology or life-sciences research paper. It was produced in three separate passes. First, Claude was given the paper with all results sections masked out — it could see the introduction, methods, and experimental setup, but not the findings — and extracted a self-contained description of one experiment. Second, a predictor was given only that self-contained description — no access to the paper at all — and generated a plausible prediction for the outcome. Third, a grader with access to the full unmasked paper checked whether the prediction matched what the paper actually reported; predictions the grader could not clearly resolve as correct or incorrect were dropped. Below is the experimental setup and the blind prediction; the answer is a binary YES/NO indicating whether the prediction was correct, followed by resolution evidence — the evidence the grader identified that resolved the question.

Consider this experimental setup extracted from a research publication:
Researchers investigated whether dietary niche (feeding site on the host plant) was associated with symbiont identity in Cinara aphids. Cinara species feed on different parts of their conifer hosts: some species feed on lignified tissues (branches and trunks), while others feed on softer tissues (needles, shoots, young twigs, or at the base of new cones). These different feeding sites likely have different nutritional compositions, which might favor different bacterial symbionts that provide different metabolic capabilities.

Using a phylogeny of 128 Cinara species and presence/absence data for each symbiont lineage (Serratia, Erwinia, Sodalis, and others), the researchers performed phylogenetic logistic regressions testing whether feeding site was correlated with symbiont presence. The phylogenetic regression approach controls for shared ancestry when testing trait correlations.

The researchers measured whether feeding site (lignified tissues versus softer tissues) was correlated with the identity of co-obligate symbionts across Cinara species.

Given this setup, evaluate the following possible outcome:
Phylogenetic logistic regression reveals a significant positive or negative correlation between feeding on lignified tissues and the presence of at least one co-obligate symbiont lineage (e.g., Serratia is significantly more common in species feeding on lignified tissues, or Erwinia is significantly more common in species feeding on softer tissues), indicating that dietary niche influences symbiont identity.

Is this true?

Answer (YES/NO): NO